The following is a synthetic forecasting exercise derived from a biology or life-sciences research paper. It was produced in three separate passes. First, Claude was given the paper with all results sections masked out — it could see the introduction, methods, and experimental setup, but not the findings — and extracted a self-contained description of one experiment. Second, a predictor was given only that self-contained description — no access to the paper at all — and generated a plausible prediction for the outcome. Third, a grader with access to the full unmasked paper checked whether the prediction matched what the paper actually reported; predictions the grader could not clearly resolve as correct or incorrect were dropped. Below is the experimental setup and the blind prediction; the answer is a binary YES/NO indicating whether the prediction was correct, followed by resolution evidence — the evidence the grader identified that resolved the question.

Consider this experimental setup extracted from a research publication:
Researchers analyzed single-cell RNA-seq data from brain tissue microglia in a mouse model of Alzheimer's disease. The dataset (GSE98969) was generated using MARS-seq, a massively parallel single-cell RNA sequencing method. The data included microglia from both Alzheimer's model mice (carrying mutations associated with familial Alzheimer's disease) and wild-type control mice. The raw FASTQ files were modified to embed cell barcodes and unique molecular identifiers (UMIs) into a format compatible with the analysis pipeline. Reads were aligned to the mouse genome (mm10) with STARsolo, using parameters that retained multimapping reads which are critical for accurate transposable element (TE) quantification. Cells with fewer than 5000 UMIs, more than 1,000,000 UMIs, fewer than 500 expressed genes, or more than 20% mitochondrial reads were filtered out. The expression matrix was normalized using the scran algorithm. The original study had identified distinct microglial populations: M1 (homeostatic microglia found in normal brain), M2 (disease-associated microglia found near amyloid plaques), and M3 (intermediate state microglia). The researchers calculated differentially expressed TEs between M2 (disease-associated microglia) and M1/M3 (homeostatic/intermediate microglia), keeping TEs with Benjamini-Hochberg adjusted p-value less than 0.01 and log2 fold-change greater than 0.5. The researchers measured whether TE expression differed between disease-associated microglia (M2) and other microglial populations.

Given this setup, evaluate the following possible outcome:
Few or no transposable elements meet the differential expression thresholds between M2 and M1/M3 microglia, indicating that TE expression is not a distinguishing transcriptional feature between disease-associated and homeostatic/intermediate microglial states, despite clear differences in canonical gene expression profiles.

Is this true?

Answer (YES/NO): NO